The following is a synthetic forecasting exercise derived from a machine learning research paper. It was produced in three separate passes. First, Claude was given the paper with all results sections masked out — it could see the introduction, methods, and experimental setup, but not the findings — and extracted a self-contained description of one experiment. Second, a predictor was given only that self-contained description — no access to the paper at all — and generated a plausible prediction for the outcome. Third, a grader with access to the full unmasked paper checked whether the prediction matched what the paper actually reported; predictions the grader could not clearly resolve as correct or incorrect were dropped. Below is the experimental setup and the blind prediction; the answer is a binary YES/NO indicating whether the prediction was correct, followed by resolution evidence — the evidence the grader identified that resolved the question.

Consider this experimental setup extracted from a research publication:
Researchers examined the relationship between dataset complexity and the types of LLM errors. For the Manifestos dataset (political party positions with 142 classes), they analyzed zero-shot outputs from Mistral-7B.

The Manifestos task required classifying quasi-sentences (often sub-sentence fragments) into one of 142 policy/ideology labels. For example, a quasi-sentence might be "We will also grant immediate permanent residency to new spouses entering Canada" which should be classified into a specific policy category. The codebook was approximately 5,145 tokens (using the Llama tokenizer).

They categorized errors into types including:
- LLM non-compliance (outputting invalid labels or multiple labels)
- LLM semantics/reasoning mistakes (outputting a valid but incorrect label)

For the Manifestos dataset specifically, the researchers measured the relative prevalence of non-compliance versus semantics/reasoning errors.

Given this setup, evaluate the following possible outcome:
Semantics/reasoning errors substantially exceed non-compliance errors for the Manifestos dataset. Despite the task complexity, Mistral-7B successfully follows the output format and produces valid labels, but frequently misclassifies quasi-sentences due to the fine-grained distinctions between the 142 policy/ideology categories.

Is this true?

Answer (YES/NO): NO